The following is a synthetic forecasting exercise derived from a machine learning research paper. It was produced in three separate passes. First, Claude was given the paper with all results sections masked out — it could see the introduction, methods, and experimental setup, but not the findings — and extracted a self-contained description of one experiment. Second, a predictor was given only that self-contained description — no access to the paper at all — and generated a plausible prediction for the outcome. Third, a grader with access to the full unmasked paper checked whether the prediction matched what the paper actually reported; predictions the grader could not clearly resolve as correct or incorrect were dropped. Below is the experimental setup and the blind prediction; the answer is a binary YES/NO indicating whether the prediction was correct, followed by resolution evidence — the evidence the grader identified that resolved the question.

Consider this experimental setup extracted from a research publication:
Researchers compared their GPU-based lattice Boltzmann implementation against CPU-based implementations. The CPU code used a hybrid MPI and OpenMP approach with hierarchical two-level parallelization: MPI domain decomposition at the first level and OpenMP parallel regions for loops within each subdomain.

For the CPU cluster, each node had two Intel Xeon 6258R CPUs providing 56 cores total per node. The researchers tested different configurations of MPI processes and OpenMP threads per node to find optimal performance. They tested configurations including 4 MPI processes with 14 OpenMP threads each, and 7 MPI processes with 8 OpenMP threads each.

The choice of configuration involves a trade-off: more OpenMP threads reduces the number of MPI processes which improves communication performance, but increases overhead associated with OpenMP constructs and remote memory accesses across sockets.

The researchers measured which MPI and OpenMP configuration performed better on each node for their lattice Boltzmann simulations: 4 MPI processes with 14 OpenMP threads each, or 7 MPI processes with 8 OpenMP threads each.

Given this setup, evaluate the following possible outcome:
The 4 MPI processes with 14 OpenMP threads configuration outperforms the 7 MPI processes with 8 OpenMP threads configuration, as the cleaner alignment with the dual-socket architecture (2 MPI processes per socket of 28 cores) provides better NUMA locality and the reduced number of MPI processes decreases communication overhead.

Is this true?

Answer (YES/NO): YES